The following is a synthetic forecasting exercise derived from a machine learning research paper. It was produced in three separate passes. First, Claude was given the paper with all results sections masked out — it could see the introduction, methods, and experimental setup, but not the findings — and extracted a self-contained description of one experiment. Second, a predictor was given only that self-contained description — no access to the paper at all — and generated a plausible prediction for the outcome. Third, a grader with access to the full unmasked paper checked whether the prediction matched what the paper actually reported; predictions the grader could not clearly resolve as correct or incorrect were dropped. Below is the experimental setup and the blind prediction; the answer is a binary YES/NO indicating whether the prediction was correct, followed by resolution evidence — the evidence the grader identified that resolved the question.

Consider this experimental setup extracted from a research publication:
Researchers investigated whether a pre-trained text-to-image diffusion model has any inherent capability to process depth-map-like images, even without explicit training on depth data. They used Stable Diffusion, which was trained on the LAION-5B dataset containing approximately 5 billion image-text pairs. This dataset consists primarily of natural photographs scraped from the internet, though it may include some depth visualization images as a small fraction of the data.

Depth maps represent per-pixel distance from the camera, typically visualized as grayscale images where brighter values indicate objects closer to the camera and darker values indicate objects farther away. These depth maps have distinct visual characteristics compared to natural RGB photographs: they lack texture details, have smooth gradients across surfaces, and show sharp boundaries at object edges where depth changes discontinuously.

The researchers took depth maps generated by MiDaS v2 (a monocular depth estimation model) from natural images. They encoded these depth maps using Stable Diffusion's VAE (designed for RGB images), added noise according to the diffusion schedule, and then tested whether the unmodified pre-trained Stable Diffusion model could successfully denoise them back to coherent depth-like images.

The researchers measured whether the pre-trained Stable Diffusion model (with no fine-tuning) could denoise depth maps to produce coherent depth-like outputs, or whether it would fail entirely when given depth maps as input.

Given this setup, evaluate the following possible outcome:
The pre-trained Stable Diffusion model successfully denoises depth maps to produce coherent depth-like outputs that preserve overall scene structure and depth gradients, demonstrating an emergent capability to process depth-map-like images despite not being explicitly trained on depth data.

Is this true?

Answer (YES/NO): NO